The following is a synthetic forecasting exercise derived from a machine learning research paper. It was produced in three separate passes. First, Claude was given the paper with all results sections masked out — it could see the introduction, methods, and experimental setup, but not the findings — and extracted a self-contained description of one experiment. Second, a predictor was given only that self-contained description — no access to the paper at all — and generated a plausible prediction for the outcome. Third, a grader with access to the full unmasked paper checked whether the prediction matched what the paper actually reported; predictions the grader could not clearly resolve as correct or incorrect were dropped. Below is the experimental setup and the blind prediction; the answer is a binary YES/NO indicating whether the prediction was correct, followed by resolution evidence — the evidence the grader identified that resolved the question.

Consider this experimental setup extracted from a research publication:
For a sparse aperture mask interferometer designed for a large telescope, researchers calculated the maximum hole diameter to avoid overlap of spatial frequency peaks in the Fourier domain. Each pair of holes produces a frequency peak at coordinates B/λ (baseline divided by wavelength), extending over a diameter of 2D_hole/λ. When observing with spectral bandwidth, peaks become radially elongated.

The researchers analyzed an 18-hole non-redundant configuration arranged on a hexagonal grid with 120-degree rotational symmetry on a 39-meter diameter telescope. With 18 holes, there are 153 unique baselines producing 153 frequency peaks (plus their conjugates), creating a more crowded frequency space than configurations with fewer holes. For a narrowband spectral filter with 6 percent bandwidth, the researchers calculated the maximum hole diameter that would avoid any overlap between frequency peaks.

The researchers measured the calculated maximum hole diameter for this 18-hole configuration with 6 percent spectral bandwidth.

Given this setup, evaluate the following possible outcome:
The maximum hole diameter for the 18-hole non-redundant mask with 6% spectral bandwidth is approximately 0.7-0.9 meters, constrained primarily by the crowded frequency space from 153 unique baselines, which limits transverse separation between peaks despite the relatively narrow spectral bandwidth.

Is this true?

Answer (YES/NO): YES